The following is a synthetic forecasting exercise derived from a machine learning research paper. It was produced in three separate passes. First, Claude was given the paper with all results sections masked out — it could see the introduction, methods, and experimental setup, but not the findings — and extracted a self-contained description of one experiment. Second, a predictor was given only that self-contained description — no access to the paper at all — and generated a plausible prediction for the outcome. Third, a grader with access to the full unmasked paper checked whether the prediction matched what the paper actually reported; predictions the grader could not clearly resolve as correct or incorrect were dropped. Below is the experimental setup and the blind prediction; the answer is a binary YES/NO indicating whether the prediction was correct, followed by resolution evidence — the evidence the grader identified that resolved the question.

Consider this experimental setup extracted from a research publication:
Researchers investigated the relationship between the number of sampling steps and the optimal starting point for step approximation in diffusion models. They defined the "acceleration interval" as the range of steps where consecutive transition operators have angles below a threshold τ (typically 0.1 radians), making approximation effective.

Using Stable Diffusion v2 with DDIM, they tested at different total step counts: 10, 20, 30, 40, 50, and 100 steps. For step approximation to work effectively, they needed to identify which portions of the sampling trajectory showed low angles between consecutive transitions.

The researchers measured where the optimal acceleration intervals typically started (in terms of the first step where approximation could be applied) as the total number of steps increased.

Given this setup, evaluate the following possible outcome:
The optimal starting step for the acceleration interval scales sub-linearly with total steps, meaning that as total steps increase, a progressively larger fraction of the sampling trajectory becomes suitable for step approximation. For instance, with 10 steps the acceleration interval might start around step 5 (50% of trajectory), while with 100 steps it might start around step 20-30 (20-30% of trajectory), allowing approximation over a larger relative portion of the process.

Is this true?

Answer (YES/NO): NO